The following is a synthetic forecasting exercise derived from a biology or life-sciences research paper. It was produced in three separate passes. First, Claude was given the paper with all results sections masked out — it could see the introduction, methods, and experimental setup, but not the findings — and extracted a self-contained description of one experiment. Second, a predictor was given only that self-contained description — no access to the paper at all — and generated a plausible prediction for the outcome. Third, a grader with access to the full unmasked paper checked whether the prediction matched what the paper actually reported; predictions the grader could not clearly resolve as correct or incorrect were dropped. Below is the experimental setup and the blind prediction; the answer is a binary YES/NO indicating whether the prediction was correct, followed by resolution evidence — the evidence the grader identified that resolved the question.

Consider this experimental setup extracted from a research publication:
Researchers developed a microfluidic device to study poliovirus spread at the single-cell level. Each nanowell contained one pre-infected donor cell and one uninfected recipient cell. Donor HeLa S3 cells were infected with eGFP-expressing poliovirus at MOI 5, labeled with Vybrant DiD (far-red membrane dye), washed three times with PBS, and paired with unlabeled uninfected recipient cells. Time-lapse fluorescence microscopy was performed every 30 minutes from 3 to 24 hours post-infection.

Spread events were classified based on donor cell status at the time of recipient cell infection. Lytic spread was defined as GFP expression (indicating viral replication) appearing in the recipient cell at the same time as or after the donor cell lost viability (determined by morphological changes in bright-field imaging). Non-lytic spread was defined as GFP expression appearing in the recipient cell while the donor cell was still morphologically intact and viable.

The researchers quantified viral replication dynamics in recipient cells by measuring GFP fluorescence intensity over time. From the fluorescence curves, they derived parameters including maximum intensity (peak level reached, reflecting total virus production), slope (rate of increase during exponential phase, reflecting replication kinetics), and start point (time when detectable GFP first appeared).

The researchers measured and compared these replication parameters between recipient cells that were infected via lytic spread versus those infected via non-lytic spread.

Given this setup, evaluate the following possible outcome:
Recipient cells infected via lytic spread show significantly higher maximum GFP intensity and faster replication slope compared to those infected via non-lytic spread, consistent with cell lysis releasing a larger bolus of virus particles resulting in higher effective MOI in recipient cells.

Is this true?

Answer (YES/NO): NO